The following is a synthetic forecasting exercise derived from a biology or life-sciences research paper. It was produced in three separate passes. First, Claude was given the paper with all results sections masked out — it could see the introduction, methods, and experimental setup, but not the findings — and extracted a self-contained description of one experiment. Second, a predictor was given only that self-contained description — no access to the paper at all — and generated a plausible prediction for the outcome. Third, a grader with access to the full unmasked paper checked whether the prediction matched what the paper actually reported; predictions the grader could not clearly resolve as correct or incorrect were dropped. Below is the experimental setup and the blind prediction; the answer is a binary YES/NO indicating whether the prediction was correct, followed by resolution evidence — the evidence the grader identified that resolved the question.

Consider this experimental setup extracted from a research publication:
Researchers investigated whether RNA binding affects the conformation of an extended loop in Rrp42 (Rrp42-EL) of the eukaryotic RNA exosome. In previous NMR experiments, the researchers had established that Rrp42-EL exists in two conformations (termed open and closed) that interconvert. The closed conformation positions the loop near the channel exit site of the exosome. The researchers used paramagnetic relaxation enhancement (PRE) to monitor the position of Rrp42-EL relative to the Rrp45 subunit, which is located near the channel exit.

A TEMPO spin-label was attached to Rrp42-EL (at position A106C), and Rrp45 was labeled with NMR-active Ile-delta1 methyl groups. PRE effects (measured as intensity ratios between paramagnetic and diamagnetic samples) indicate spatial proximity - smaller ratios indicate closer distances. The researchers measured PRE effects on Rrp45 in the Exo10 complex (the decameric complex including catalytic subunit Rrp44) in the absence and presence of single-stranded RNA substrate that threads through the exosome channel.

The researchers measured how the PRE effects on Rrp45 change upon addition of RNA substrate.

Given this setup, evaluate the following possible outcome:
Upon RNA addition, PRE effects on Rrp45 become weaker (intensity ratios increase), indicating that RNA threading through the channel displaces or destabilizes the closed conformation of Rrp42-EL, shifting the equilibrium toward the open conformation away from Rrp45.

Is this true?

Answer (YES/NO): YES